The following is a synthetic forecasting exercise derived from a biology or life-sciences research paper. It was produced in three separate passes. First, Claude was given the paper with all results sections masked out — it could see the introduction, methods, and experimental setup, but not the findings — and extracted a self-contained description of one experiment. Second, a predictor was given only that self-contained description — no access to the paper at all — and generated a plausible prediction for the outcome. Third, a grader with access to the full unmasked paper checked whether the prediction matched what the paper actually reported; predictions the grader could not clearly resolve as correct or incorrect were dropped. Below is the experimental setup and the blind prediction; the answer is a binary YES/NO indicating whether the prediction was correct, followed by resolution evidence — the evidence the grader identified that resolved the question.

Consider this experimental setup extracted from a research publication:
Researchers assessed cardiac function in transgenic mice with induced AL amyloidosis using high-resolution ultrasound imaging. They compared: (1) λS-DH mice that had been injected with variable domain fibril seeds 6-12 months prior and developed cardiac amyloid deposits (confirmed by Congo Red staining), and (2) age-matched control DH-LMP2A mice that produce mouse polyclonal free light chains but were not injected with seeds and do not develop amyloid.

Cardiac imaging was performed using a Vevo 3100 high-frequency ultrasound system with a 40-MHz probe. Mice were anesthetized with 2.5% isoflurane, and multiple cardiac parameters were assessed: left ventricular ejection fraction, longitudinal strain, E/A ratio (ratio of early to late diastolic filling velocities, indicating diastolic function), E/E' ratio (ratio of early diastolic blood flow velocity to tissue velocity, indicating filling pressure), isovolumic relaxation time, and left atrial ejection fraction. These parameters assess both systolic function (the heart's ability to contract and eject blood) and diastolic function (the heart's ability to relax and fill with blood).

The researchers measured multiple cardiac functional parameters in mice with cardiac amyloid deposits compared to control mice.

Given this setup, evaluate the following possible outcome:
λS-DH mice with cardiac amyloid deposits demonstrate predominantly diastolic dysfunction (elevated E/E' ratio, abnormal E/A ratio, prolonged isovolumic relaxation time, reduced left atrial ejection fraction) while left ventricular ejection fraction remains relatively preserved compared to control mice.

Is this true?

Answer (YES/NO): NO